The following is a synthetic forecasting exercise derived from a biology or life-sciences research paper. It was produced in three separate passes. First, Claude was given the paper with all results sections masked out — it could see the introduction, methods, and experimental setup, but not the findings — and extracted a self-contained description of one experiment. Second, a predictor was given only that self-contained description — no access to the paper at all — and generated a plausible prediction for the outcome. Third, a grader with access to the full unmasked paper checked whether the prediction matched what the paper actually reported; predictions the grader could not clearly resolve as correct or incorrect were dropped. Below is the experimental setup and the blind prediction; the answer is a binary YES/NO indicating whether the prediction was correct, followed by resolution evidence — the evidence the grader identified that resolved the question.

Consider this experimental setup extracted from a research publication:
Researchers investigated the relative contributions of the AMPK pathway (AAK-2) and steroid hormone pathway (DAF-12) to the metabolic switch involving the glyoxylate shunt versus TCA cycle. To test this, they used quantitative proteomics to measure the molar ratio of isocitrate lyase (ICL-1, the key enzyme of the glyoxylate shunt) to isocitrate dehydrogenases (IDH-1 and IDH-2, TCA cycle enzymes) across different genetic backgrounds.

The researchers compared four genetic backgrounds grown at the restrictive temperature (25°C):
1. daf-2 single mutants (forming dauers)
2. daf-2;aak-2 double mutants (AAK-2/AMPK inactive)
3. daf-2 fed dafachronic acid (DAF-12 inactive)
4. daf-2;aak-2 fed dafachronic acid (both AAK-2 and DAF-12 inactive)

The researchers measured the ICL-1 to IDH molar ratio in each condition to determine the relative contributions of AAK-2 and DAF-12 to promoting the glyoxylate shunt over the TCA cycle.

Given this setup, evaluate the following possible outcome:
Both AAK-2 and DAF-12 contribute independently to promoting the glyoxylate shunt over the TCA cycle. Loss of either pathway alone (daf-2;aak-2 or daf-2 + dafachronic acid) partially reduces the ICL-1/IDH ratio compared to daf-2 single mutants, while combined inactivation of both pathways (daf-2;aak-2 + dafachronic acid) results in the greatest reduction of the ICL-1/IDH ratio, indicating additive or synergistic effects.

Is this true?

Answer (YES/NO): NO